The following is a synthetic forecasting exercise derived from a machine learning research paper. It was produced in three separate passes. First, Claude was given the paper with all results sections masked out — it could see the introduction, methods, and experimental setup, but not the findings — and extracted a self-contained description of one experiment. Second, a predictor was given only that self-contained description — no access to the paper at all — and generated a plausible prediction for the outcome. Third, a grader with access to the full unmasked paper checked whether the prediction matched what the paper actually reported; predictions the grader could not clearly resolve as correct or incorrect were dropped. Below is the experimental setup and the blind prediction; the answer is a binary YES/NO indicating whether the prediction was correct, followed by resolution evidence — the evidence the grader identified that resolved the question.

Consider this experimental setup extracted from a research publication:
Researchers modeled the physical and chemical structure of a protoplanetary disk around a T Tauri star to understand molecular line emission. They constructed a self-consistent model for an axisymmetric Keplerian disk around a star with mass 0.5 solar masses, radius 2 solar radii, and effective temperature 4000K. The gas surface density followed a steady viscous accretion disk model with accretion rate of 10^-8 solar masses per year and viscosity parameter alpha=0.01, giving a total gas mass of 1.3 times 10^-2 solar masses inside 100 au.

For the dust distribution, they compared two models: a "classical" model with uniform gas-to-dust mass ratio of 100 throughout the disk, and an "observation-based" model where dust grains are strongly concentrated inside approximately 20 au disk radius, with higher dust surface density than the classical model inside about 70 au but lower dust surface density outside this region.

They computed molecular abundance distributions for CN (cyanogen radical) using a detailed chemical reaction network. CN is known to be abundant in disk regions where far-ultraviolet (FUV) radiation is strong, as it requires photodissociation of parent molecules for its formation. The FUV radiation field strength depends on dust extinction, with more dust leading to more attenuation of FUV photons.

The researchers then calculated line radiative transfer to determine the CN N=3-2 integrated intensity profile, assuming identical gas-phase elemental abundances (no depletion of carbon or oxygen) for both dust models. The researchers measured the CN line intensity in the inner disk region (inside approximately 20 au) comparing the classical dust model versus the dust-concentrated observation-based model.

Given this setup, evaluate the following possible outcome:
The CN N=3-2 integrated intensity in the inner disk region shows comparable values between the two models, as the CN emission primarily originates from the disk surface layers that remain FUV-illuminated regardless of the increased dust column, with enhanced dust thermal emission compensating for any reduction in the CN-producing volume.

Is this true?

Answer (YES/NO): NO